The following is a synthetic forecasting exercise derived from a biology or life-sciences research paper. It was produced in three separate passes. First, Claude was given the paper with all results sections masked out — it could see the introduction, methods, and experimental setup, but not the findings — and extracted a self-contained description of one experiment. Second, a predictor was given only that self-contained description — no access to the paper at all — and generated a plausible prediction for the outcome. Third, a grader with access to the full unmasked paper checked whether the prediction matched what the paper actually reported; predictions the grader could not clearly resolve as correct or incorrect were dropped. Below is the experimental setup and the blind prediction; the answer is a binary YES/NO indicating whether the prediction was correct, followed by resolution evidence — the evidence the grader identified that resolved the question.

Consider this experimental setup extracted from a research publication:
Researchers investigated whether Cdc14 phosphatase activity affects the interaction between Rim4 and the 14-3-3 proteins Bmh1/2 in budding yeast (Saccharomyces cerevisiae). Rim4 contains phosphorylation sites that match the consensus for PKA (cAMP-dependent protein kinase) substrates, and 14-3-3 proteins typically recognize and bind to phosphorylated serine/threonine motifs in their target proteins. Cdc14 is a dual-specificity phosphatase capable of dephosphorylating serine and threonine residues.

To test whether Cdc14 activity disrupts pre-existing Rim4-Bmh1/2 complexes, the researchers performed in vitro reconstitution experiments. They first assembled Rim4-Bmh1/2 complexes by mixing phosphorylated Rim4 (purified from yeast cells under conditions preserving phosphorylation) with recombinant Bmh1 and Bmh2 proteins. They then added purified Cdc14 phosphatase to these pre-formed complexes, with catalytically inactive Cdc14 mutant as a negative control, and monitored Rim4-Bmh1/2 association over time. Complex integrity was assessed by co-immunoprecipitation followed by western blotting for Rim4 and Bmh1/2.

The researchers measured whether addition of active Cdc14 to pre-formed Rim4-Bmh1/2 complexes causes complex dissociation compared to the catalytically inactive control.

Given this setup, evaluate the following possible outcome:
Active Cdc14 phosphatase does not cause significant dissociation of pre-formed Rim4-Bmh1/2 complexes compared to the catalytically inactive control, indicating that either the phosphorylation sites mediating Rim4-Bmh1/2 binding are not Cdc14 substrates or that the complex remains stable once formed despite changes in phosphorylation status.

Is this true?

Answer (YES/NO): NO